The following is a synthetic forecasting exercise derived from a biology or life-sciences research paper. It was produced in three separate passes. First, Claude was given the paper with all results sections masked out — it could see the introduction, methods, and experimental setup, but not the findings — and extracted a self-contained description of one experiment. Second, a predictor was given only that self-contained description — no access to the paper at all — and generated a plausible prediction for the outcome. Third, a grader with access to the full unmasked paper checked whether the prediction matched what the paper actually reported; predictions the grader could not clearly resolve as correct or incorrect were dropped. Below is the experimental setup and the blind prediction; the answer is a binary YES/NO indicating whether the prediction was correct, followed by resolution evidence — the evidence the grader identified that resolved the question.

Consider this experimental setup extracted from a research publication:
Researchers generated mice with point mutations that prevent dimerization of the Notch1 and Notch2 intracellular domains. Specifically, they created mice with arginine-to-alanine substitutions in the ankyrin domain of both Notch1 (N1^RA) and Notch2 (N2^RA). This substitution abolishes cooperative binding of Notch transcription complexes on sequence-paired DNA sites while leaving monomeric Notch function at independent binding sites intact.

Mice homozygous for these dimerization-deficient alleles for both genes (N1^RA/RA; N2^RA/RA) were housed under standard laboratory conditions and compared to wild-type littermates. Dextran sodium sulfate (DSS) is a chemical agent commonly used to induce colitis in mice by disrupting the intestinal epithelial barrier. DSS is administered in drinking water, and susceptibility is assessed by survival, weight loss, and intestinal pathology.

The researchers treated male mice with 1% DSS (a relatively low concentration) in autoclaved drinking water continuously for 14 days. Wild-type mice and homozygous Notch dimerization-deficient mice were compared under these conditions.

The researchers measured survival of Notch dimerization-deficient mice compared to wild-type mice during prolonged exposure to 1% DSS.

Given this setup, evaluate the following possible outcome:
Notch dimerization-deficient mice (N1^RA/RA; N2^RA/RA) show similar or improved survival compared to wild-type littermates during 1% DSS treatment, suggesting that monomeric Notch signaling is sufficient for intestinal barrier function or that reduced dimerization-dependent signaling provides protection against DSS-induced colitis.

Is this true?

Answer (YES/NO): NO